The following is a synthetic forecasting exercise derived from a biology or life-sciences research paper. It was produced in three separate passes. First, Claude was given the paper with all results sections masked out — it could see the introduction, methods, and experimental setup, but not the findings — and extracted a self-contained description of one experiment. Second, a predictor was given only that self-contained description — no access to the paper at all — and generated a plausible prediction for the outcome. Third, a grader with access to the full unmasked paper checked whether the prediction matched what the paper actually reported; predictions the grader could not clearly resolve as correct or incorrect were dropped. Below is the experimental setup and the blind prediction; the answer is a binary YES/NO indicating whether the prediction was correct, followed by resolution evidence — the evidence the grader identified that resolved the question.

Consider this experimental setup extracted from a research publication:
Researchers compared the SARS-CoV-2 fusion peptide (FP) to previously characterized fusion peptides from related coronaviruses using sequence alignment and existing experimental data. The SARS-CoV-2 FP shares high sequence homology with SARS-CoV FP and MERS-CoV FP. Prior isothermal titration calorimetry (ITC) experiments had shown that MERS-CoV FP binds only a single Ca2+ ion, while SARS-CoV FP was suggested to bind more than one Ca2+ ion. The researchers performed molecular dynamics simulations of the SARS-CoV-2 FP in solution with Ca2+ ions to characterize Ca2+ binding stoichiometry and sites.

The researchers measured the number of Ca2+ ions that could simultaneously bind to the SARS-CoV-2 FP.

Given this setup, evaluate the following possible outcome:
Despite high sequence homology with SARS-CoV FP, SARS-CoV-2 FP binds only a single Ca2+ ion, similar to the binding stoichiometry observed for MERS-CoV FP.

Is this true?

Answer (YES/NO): NO